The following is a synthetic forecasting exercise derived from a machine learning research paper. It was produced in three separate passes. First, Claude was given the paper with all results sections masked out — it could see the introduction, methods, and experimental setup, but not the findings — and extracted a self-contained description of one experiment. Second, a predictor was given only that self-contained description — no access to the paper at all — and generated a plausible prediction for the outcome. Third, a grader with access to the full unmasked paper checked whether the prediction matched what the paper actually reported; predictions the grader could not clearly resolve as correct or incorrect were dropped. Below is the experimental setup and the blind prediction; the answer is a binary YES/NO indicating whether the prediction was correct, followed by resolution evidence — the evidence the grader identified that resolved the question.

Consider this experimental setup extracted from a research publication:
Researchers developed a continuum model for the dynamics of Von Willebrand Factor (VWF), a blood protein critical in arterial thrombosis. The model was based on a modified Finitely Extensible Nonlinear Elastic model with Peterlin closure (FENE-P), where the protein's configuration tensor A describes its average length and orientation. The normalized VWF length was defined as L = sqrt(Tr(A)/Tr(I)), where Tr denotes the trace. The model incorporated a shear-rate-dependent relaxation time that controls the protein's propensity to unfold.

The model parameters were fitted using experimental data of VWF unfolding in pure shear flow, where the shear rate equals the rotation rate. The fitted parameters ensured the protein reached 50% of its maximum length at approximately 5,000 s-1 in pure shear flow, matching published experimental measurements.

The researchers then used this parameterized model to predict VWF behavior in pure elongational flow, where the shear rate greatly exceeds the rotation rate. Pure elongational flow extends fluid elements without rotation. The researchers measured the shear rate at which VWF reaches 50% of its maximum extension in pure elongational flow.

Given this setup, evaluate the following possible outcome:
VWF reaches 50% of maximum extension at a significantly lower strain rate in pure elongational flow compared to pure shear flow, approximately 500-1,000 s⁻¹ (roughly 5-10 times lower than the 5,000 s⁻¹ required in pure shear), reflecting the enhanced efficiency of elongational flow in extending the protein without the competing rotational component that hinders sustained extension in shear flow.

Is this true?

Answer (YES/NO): NO